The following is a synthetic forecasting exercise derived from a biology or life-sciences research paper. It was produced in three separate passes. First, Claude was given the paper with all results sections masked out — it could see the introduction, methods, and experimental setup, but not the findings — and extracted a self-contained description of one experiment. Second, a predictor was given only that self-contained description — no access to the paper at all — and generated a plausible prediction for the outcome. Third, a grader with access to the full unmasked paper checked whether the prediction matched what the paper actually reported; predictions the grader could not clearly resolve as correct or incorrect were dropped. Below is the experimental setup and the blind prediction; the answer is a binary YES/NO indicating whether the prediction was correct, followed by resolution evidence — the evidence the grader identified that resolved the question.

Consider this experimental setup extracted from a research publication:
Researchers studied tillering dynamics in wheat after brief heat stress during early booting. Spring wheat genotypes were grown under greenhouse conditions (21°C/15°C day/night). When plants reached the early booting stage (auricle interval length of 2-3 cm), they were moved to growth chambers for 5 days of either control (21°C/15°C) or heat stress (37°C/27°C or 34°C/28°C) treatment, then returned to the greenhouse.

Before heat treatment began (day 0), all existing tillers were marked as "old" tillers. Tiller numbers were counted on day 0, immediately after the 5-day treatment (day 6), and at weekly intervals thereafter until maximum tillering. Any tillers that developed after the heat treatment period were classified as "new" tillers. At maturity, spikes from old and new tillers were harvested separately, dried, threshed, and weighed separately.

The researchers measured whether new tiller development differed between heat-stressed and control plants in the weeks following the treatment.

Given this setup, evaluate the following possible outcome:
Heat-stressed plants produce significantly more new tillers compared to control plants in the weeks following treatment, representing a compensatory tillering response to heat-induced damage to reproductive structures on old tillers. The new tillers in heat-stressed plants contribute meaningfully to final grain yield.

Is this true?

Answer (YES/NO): YES